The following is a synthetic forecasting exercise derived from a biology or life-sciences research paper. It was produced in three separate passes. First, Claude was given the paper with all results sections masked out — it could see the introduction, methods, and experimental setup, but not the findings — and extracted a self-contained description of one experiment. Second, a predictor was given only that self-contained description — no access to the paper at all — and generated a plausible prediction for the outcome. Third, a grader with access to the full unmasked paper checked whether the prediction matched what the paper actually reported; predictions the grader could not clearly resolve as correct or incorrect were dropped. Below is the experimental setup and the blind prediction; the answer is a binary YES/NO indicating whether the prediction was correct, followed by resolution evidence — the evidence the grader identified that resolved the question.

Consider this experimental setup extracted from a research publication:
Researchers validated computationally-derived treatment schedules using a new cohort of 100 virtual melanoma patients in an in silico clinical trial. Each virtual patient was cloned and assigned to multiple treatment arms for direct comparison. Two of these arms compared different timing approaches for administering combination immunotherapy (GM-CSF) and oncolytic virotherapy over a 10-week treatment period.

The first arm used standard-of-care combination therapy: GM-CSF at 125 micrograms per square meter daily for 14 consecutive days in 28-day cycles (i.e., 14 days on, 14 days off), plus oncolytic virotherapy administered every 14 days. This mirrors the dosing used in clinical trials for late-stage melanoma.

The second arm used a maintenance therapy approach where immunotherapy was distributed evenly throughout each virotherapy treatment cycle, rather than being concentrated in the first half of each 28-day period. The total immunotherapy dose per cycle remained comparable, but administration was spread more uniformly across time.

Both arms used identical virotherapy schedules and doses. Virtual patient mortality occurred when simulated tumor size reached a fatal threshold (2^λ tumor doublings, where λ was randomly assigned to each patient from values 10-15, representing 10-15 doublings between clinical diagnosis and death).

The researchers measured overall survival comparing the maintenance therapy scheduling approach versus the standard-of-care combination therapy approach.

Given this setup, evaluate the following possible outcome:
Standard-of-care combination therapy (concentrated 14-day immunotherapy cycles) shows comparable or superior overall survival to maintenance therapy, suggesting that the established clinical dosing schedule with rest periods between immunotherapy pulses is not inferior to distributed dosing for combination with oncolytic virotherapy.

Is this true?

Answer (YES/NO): NO